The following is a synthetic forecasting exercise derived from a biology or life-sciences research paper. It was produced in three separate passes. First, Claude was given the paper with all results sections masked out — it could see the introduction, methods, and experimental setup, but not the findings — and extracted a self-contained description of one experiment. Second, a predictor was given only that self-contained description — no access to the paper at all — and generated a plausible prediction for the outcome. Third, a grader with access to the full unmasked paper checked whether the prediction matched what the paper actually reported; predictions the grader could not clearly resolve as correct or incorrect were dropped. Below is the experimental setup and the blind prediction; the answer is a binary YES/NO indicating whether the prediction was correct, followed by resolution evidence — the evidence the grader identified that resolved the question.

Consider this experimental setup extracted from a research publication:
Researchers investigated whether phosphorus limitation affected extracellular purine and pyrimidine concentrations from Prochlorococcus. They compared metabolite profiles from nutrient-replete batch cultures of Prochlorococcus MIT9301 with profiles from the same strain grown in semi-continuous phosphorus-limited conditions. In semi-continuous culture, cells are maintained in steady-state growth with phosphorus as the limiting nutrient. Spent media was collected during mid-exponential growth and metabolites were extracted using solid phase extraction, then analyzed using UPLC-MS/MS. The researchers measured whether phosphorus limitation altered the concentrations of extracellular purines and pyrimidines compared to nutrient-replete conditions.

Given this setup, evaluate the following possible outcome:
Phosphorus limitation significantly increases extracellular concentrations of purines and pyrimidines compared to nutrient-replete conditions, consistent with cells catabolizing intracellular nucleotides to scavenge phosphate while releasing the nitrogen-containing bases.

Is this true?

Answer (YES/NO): NO